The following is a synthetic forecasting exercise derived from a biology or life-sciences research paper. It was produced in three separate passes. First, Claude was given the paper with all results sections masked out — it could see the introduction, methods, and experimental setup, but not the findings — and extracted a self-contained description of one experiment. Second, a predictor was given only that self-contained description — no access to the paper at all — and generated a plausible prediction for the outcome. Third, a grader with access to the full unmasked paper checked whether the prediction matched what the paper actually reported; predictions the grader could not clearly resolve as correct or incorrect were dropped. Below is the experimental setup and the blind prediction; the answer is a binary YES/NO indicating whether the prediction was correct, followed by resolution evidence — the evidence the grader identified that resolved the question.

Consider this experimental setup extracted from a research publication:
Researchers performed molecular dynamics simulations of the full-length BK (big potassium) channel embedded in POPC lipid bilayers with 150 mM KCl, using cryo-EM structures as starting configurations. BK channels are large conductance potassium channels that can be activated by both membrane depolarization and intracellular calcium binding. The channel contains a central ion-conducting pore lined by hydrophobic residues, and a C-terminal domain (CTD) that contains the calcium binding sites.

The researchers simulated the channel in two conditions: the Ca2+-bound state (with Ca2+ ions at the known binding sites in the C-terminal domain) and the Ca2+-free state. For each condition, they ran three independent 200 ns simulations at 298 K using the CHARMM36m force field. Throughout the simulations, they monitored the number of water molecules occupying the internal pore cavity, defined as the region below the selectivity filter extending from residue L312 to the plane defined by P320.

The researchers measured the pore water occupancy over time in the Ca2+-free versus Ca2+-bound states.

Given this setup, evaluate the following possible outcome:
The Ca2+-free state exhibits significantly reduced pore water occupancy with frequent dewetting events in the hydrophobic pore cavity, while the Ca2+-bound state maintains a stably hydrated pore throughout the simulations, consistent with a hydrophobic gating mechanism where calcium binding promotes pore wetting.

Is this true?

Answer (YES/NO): YES